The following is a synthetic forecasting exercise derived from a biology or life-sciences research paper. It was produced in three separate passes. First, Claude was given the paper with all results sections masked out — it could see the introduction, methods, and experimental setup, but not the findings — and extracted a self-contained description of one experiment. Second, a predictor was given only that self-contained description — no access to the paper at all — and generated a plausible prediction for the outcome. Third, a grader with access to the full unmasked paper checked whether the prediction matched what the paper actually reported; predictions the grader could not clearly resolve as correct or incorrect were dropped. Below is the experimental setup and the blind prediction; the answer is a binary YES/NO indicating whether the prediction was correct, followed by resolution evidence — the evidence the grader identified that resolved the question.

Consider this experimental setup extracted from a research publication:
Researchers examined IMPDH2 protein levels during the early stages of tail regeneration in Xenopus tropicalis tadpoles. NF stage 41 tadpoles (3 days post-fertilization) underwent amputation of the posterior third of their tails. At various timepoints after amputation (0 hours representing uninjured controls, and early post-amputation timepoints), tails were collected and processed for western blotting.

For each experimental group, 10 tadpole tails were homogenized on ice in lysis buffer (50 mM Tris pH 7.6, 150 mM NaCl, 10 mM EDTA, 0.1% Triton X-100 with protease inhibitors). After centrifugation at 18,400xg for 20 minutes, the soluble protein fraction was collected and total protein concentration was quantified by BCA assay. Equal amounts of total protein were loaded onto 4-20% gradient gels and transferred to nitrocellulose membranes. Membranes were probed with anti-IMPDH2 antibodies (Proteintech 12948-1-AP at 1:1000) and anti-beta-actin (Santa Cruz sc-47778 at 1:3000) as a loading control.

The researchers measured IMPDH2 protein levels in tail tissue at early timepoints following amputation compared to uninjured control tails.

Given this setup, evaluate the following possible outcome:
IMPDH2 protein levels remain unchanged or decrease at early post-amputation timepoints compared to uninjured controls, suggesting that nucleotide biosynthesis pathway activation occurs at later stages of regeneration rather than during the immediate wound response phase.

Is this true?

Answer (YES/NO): YES